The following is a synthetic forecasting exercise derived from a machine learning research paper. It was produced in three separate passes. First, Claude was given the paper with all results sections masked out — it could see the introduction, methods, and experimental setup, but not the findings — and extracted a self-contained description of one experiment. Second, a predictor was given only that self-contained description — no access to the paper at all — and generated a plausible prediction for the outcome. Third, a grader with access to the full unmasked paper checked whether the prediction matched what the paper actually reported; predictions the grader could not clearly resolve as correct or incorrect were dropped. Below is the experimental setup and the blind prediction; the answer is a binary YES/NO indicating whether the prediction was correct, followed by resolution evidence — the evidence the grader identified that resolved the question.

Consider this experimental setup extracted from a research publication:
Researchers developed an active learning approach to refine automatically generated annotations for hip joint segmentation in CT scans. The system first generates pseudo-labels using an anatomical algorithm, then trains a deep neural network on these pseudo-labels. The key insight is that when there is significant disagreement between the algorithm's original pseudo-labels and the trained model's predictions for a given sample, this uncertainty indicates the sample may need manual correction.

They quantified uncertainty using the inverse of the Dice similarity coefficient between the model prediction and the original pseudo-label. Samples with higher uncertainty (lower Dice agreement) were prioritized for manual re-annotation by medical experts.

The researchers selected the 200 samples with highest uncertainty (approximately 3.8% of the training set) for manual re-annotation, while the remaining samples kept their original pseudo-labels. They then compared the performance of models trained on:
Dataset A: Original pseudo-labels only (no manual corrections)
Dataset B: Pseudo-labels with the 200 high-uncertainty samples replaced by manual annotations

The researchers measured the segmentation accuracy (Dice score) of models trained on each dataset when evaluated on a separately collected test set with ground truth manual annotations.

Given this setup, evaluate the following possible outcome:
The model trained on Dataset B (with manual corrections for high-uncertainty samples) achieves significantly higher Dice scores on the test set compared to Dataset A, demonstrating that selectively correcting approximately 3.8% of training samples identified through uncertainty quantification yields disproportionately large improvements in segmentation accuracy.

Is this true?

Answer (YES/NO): NO